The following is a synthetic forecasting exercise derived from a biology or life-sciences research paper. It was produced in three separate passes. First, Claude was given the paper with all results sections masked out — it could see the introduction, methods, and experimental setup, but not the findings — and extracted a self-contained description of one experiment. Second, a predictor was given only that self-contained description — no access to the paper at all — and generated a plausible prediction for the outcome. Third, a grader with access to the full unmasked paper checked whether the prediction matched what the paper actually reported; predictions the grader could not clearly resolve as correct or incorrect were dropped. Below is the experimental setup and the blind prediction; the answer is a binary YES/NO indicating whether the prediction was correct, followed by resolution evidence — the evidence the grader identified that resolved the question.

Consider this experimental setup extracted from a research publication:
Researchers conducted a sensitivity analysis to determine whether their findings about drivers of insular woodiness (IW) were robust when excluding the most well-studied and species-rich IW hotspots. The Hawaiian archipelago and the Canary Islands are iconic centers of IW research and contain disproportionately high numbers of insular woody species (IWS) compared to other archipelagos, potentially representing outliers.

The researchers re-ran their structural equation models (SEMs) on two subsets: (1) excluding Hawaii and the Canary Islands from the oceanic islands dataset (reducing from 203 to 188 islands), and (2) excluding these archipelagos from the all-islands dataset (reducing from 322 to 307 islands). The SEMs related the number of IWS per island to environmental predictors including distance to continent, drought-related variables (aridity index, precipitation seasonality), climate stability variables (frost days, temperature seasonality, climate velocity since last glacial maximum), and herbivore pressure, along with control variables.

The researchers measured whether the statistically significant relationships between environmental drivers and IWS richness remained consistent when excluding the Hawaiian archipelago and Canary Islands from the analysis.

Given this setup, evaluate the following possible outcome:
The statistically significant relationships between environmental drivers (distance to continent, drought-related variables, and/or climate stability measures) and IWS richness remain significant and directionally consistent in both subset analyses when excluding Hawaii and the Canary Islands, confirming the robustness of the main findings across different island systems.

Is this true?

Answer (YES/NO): YES